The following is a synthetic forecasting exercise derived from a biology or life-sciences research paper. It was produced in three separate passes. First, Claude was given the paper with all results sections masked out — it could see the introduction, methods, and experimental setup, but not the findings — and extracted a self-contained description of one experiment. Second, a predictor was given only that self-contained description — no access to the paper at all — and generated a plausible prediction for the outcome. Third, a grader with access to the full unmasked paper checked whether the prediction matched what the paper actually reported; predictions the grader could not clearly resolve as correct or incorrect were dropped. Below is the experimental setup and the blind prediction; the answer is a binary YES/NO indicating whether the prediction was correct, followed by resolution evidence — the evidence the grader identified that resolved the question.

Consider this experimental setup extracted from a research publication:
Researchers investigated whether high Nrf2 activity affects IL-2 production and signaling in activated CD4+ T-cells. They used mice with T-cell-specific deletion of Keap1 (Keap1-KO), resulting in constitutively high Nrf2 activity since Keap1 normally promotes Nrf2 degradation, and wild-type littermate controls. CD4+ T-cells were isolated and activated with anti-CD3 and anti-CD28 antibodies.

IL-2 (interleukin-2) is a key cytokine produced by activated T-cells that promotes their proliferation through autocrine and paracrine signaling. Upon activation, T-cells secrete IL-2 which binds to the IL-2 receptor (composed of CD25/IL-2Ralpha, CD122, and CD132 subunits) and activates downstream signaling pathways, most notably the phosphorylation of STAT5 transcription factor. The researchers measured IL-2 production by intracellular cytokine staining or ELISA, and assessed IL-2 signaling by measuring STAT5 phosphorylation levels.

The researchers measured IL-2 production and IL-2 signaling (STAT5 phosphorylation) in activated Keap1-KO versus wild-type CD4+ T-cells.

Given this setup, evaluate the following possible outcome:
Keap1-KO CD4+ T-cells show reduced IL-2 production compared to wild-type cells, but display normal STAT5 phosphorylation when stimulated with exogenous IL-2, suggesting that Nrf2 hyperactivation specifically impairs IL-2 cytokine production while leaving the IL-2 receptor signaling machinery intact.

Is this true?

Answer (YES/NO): NO